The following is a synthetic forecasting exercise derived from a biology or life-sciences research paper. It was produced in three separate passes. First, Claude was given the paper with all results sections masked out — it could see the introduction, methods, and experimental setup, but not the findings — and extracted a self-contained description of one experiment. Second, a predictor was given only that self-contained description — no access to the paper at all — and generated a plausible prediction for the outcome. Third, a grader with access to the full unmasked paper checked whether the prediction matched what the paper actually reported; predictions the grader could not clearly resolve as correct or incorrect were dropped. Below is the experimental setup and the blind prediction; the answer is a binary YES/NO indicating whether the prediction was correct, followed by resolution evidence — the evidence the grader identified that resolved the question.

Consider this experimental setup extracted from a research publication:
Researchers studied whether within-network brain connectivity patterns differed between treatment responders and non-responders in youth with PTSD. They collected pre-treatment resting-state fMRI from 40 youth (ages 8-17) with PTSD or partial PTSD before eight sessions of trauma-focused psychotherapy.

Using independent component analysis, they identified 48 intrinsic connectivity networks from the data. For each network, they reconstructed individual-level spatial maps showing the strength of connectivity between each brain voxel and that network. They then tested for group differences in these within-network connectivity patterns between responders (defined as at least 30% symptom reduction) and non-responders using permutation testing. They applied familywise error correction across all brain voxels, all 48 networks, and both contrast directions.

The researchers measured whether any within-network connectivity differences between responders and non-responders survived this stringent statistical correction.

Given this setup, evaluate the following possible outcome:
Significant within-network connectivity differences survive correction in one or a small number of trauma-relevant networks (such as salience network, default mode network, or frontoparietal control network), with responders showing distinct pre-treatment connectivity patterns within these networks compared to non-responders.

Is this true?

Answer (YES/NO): NO